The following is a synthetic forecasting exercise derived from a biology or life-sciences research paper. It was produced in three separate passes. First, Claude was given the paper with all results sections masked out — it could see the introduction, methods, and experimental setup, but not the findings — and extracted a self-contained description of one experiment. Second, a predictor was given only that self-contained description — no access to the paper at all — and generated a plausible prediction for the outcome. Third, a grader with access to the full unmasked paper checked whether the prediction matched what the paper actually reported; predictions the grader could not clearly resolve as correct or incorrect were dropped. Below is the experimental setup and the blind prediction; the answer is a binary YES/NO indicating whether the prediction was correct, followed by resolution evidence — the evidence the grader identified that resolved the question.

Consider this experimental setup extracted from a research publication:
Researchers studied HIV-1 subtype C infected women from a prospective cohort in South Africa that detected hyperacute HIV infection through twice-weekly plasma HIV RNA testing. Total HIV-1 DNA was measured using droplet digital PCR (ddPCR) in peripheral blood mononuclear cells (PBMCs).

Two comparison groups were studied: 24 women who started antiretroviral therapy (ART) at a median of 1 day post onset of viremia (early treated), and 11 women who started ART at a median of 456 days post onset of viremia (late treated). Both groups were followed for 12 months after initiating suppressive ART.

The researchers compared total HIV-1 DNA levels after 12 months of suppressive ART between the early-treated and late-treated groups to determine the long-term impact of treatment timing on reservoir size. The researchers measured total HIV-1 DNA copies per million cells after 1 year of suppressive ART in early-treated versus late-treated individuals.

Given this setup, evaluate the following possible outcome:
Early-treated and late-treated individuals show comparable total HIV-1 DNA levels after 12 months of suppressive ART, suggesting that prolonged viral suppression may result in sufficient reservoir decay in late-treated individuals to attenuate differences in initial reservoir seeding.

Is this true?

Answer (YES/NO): NO